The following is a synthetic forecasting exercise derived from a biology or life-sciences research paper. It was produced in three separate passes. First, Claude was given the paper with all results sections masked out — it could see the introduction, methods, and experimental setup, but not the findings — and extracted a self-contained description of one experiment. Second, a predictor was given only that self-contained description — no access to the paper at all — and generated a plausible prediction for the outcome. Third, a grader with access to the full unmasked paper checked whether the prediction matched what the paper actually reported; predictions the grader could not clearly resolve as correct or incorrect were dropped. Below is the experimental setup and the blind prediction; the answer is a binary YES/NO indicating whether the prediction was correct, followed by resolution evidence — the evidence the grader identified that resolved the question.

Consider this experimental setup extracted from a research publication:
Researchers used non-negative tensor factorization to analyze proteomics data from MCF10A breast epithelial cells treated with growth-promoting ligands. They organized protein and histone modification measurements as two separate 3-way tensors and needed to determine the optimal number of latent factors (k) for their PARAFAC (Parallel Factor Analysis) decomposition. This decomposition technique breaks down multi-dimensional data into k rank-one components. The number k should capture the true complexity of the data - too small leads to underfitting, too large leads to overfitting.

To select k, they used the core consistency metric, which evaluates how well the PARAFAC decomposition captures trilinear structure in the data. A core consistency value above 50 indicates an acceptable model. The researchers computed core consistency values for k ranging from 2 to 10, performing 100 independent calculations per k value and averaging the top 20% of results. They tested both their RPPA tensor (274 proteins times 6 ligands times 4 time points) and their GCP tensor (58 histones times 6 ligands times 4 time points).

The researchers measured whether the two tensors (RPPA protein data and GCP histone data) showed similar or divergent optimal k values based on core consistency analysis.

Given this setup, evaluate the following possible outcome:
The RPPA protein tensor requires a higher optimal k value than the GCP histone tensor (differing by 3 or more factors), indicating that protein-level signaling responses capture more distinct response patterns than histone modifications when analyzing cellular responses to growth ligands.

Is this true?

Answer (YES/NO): NO